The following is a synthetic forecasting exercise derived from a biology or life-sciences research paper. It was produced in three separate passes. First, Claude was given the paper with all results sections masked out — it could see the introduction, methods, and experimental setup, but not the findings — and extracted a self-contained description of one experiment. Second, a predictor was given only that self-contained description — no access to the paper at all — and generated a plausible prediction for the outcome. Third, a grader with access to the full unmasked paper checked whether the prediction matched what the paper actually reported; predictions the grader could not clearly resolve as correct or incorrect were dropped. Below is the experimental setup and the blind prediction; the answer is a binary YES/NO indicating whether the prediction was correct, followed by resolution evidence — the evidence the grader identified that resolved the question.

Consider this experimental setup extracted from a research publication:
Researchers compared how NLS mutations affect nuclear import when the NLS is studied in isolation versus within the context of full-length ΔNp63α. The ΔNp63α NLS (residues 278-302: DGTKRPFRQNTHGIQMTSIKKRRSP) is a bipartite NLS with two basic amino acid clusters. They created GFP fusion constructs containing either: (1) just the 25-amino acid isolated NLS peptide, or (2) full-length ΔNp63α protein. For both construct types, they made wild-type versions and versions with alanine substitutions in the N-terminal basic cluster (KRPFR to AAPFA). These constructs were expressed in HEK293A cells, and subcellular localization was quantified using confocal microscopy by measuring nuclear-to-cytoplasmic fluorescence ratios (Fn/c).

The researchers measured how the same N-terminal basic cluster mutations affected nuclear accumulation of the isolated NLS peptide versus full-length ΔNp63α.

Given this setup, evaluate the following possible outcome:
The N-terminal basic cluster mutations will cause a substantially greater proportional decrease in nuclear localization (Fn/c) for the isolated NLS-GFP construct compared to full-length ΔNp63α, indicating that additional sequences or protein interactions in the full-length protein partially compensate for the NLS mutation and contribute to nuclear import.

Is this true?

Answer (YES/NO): YES